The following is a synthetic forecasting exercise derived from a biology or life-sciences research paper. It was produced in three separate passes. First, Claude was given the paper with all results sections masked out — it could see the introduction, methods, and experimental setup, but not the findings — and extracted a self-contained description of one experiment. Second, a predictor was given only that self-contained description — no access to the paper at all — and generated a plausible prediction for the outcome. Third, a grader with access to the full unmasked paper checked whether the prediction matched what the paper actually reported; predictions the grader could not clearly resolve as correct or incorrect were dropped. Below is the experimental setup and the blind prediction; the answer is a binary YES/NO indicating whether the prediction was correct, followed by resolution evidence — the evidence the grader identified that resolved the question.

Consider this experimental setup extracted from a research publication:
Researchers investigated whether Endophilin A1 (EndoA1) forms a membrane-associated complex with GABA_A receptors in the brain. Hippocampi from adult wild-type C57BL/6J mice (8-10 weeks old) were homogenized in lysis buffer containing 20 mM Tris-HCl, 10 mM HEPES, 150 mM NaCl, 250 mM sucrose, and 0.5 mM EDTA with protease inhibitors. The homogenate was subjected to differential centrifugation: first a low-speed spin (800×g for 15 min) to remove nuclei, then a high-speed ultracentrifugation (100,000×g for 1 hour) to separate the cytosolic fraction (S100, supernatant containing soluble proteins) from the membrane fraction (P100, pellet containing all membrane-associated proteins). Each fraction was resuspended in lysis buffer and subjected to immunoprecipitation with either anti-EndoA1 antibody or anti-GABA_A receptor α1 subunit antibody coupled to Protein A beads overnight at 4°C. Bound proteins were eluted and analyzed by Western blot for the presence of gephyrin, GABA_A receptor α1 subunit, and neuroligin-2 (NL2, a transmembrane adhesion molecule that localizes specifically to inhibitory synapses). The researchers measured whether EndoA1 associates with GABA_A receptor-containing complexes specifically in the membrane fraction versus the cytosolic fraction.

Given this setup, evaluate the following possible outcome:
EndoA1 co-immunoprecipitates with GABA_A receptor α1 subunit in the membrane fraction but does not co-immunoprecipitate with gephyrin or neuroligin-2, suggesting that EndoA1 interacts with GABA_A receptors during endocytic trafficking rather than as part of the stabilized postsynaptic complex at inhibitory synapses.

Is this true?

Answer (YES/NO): NO